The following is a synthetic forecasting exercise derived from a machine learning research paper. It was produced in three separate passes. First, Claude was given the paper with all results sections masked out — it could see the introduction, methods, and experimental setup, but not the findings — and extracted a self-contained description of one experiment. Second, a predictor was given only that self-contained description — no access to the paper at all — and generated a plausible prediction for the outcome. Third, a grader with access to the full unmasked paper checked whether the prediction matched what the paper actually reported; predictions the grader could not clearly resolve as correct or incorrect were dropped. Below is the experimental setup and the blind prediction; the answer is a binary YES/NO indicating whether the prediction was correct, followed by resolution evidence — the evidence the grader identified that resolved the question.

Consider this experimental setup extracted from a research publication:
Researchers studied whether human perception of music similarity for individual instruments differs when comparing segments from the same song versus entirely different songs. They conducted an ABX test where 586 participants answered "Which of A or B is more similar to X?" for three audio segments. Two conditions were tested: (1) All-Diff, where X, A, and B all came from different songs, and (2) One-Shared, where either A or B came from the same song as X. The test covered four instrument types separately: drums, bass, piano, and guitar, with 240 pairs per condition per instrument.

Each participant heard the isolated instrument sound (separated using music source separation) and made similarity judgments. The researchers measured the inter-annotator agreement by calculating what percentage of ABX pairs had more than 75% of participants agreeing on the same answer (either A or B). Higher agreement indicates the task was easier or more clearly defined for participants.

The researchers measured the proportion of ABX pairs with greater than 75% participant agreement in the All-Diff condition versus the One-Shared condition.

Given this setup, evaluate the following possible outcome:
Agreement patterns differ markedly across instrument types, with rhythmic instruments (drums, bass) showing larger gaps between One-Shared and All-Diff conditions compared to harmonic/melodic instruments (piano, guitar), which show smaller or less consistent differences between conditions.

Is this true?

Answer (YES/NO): NO